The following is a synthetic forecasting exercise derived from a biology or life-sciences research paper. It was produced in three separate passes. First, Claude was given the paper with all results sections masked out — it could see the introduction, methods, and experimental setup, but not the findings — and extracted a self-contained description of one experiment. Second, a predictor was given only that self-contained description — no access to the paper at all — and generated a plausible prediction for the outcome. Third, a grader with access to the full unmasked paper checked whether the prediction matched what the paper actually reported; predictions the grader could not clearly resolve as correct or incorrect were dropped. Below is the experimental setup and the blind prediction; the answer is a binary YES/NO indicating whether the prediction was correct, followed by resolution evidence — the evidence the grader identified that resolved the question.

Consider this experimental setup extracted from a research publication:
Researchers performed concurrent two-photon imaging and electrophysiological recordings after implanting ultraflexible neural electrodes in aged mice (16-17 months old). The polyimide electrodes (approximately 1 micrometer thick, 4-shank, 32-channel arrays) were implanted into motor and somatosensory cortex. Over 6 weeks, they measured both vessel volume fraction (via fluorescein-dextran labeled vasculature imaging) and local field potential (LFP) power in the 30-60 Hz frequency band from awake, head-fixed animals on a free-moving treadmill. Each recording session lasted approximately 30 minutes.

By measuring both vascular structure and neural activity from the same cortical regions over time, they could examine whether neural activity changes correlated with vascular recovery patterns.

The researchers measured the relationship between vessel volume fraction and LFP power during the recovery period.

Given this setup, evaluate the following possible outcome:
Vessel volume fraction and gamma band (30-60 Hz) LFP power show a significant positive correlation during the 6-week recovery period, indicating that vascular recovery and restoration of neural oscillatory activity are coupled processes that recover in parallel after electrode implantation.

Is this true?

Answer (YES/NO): NO